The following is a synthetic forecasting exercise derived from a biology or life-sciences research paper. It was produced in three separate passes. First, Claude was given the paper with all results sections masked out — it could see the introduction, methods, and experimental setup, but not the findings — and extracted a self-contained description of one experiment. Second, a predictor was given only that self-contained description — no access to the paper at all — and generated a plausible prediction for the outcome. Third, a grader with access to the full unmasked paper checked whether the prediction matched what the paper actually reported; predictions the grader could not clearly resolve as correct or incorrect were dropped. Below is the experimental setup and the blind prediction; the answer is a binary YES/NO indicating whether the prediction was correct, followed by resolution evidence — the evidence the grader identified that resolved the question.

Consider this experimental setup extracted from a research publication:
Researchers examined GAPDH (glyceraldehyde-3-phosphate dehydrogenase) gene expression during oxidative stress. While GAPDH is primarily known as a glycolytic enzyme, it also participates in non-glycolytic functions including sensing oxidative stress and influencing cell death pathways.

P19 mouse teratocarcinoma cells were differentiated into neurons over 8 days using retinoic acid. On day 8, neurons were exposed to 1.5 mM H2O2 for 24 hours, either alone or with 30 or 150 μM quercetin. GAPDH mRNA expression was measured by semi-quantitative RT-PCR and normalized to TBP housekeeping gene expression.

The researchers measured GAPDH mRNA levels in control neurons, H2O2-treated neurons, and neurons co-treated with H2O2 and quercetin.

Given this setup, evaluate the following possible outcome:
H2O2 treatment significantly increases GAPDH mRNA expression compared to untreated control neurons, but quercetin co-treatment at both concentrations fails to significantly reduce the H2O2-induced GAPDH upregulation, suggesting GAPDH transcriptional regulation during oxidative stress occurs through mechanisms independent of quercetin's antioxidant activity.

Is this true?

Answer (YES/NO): NO